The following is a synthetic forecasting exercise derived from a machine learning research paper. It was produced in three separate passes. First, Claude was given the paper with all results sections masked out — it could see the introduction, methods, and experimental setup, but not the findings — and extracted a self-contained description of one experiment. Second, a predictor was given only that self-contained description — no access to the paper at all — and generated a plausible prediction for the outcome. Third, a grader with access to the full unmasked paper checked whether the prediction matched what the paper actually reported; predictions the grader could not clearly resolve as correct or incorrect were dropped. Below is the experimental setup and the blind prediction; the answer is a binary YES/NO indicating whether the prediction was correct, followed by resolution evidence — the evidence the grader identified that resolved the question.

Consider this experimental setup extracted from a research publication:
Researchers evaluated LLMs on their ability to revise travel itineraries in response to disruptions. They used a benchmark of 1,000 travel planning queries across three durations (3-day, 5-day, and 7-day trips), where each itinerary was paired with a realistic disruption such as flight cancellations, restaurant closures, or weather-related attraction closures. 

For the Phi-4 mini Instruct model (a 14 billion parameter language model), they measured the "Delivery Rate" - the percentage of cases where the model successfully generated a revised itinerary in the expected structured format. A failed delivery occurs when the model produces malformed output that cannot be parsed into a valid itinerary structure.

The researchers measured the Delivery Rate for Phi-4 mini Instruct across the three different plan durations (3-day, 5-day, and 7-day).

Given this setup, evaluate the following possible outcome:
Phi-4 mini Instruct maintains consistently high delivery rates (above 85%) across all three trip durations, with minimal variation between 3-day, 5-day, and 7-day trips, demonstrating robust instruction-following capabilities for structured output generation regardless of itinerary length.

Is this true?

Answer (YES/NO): NO